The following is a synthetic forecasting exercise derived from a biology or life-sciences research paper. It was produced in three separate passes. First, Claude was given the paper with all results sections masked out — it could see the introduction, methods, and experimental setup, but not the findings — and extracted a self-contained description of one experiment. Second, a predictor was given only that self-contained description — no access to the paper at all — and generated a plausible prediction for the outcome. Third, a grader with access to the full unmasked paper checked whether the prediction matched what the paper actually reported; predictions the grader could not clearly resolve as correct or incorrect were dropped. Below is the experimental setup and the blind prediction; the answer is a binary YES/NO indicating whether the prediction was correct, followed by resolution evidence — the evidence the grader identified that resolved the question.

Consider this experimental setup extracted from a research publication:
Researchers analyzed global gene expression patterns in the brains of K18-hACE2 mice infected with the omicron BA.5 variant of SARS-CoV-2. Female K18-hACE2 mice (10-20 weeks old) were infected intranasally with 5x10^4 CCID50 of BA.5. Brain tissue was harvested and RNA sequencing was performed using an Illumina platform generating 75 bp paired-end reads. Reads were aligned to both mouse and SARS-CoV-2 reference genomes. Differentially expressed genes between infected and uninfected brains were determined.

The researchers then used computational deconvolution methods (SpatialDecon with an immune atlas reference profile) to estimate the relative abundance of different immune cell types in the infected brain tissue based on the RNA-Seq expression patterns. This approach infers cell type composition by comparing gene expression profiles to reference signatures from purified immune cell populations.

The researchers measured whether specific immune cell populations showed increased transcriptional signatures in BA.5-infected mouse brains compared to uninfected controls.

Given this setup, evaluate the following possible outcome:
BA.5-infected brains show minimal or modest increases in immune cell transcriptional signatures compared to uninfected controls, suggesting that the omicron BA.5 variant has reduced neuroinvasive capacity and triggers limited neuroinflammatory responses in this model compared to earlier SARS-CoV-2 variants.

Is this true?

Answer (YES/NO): NO